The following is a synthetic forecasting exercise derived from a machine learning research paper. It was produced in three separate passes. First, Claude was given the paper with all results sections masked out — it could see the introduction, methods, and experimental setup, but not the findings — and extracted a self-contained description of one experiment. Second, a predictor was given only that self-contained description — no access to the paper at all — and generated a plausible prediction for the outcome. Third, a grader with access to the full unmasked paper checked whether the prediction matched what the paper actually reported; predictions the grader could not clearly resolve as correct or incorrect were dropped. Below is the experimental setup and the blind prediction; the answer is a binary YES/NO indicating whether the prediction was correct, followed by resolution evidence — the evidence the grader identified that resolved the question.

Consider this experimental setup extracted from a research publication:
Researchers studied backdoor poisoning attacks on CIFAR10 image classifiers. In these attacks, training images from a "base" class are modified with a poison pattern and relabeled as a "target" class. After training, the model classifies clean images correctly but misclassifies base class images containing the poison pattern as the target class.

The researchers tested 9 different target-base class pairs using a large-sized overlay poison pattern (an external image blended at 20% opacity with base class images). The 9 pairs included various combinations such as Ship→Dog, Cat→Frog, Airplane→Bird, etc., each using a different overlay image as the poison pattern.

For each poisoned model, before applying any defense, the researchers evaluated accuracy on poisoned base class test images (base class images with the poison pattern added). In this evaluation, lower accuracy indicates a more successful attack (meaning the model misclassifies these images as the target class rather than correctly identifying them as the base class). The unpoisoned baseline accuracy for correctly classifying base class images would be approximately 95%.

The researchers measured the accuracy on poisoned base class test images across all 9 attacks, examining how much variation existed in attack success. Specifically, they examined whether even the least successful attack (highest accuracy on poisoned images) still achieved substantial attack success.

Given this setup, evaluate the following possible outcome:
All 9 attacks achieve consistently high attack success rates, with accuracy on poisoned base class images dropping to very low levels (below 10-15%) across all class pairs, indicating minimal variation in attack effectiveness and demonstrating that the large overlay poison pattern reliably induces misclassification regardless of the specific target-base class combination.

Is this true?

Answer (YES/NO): NO